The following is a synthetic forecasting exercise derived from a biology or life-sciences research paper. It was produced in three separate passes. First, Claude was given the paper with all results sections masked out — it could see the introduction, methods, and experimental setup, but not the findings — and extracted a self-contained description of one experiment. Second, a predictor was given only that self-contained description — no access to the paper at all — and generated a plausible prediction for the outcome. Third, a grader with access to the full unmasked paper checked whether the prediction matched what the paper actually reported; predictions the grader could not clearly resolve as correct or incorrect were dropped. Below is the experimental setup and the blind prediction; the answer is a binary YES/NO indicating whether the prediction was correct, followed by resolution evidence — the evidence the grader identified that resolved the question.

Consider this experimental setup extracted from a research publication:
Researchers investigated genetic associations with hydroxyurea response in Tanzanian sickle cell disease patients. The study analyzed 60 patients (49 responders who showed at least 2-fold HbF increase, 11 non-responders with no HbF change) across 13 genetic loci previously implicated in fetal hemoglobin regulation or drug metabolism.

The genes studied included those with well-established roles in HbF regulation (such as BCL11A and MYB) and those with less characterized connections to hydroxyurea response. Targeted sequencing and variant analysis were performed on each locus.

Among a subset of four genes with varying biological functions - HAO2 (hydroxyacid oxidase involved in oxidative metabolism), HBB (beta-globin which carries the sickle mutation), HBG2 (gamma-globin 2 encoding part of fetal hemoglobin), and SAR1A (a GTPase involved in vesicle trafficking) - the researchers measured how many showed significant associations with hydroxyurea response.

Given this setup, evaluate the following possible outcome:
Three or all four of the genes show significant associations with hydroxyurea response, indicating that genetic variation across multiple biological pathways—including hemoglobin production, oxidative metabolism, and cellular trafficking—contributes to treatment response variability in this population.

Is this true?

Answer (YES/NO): NO